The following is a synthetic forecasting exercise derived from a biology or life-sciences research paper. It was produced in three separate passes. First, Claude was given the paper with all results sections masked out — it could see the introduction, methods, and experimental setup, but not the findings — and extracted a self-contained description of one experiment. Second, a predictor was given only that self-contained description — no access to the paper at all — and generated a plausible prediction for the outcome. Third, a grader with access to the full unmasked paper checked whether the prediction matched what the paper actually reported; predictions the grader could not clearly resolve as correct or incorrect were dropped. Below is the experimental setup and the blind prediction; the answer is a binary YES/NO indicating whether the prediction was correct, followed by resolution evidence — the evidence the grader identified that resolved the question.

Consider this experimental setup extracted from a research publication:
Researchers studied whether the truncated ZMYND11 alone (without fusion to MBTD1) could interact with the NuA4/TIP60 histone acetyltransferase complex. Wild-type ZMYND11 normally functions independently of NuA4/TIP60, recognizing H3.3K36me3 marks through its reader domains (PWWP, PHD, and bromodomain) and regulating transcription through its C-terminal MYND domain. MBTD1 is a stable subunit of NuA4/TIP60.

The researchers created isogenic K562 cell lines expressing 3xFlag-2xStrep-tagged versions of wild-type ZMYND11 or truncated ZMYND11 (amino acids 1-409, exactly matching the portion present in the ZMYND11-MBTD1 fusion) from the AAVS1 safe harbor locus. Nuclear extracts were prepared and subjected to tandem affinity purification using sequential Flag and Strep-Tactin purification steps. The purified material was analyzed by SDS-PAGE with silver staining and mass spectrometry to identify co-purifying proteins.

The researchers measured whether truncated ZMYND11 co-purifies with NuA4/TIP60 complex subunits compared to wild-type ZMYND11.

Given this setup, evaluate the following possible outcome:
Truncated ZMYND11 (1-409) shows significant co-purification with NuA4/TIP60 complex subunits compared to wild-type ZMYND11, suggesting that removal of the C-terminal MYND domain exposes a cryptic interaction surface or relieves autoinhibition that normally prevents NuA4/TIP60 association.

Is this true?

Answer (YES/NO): NO